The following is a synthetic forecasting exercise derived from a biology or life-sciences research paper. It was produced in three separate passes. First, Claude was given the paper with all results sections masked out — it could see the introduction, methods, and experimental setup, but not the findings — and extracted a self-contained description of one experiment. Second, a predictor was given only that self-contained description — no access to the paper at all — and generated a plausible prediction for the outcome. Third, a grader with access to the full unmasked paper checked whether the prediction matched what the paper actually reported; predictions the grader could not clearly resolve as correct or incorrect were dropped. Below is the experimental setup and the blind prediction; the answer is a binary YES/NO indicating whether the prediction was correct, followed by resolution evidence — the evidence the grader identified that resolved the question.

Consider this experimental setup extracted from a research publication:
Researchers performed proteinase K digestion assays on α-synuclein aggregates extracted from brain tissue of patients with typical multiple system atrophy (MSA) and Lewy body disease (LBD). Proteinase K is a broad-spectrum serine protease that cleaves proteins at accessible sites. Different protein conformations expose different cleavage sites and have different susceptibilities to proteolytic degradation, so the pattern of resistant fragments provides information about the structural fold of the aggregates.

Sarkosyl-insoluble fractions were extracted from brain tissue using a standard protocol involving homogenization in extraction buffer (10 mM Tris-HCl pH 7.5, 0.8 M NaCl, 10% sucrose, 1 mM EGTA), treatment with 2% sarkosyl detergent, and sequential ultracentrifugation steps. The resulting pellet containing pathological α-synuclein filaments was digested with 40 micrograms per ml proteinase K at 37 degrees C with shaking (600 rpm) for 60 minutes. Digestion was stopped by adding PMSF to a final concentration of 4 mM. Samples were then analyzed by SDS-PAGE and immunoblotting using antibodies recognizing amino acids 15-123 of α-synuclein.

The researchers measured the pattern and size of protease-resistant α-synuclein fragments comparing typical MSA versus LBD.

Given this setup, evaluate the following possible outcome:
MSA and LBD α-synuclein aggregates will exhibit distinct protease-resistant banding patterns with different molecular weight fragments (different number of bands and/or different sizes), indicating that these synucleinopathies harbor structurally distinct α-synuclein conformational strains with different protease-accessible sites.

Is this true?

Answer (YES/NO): YES